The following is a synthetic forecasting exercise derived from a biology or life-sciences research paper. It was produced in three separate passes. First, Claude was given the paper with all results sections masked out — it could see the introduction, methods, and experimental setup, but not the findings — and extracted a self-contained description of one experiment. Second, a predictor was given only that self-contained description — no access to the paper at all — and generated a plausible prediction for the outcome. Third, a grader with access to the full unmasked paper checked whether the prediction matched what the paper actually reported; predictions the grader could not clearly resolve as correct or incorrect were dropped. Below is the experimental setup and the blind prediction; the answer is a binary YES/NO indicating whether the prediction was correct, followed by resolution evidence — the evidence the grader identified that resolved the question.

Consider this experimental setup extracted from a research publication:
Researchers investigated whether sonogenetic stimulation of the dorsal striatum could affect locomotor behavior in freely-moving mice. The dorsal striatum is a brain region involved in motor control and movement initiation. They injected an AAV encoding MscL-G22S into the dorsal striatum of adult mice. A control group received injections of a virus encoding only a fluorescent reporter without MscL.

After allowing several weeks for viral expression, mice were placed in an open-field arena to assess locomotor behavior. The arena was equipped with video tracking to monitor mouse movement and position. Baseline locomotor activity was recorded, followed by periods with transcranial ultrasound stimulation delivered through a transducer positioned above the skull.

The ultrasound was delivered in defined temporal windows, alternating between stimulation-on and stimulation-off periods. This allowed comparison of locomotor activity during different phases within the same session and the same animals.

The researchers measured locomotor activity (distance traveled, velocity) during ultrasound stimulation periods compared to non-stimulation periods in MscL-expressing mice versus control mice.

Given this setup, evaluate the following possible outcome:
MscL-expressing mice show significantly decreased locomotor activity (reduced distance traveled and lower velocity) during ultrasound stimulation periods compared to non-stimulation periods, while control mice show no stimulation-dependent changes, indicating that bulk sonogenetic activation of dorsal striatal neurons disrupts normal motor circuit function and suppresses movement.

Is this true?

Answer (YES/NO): NO